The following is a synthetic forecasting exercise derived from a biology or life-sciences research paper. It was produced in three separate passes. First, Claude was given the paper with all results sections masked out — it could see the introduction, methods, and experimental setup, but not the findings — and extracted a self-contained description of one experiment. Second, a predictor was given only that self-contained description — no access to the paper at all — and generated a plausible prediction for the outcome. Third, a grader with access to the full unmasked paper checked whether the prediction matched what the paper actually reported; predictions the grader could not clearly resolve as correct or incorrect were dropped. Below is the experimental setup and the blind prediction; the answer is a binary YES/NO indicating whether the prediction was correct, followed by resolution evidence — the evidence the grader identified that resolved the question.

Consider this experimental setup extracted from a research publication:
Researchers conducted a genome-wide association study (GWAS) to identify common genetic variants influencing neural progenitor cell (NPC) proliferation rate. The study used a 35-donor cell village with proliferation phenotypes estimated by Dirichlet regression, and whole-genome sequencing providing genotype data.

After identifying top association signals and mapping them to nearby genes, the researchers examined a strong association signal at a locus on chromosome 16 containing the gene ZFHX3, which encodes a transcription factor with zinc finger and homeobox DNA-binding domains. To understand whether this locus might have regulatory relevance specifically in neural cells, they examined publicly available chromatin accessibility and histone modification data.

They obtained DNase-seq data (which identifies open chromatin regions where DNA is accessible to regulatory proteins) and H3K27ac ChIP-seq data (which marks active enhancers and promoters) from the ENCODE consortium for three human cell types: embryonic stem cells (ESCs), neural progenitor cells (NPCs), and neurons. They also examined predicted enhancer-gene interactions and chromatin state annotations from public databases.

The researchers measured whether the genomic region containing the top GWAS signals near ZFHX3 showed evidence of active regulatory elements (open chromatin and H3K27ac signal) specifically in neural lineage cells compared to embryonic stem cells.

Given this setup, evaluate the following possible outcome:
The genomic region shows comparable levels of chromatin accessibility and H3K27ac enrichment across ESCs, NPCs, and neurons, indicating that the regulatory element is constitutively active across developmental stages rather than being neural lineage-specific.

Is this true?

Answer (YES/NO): NO